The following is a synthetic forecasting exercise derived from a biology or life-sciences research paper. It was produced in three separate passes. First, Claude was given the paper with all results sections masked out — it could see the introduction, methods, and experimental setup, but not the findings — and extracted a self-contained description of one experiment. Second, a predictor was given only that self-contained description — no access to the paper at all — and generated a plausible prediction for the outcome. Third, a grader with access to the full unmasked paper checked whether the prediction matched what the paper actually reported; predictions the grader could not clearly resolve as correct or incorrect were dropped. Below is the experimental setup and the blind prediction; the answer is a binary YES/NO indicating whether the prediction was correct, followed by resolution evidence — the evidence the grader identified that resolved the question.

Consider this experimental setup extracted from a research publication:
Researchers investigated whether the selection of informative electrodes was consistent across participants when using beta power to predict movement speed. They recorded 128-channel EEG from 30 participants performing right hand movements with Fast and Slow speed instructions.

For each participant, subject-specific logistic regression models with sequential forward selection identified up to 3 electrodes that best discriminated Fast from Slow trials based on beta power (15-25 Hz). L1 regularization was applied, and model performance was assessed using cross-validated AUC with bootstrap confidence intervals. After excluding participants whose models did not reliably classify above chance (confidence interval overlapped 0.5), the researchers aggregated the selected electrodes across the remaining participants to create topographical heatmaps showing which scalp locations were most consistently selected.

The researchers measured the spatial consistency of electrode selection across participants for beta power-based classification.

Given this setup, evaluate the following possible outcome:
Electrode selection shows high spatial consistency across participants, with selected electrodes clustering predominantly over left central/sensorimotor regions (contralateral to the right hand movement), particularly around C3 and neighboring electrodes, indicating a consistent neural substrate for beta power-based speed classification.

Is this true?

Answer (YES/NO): NO